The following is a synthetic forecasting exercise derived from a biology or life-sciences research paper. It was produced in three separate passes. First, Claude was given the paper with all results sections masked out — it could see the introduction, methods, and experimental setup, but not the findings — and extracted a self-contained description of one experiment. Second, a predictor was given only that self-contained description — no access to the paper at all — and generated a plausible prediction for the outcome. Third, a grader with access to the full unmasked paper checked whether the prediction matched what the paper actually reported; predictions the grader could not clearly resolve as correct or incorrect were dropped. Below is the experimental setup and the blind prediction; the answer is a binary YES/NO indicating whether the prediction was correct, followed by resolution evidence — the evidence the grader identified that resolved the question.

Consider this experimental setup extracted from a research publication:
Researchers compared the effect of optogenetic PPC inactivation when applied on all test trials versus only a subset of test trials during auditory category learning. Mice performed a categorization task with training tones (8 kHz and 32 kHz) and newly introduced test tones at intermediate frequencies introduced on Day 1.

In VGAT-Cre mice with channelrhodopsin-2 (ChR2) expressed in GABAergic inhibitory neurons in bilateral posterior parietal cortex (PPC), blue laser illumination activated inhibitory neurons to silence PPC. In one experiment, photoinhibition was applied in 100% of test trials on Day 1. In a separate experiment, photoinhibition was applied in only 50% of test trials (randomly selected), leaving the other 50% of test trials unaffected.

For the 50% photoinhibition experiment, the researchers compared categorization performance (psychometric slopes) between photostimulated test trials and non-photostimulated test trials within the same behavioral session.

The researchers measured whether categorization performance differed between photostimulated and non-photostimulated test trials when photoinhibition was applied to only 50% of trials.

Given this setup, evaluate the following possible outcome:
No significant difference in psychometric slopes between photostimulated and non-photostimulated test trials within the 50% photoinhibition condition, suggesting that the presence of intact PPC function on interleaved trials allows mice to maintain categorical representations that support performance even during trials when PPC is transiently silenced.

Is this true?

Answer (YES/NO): YES